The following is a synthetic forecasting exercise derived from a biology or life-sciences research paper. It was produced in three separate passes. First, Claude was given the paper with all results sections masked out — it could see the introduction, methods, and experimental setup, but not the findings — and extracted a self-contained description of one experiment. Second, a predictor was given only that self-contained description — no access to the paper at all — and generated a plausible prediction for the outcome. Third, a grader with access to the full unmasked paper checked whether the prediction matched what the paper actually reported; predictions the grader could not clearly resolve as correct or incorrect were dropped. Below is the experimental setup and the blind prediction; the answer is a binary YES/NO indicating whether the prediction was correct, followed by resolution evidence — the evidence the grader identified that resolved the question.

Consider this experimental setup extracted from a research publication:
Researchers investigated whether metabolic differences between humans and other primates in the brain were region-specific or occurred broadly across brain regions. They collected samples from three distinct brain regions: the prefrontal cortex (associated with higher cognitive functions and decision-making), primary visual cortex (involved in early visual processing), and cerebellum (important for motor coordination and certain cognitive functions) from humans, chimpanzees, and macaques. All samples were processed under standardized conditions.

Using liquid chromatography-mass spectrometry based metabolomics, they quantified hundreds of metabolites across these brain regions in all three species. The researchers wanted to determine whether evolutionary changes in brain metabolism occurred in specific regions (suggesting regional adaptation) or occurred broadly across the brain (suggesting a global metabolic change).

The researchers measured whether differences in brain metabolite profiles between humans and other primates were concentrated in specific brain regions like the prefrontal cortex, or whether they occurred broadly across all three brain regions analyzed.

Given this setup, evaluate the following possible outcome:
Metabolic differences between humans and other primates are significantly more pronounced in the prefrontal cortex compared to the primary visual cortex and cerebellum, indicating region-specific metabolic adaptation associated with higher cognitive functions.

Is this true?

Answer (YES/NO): NO